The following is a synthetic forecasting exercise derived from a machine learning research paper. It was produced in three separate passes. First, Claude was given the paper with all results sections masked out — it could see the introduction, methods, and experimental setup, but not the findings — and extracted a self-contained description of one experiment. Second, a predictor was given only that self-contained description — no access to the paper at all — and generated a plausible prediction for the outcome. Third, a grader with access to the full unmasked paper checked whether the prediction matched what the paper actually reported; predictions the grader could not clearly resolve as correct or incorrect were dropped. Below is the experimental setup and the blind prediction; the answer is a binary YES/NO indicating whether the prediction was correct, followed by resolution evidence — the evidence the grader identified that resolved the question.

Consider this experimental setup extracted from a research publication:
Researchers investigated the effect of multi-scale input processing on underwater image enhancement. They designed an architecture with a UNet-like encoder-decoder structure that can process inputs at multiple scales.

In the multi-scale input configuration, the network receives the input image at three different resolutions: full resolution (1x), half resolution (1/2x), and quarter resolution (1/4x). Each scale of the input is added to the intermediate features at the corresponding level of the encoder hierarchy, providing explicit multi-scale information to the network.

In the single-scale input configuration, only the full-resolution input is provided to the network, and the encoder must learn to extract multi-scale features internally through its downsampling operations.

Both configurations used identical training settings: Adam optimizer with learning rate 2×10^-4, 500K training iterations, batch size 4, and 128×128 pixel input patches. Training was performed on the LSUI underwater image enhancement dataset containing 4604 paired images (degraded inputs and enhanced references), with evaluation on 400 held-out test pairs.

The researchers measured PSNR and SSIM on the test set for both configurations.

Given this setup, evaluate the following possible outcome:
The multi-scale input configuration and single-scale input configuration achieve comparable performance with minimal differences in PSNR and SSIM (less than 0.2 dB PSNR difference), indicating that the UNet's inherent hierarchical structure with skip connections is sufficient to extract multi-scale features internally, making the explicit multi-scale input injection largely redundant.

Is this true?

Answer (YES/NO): NO